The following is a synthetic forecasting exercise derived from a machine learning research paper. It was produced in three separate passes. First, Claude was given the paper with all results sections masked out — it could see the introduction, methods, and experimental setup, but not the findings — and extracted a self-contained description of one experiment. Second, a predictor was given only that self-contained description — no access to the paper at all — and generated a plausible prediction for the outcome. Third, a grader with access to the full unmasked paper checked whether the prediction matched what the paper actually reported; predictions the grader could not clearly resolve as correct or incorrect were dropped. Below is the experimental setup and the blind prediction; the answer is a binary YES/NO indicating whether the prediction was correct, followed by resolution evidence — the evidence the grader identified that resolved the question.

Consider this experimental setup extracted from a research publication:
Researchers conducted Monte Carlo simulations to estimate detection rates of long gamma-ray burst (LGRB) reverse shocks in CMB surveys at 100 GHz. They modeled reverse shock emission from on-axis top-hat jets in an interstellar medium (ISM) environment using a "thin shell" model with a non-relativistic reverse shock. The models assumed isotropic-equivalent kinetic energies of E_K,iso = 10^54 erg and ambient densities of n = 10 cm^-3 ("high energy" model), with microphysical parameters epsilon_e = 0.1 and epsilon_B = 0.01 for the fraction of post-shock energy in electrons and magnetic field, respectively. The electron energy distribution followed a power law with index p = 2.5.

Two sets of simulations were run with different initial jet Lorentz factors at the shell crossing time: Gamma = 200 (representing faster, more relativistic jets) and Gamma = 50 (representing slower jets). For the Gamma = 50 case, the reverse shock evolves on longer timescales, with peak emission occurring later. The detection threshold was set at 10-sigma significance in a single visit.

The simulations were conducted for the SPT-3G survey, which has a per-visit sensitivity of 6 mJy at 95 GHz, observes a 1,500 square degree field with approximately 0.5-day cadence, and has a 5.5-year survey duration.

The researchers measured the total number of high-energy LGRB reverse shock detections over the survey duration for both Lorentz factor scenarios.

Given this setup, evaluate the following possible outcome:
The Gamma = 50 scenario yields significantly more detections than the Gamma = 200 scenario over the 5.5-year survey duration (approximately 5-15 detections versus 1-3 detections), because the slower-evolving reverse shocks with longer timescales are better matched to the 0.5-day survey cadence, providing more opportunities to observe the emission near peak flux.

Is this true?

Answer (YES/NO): NO